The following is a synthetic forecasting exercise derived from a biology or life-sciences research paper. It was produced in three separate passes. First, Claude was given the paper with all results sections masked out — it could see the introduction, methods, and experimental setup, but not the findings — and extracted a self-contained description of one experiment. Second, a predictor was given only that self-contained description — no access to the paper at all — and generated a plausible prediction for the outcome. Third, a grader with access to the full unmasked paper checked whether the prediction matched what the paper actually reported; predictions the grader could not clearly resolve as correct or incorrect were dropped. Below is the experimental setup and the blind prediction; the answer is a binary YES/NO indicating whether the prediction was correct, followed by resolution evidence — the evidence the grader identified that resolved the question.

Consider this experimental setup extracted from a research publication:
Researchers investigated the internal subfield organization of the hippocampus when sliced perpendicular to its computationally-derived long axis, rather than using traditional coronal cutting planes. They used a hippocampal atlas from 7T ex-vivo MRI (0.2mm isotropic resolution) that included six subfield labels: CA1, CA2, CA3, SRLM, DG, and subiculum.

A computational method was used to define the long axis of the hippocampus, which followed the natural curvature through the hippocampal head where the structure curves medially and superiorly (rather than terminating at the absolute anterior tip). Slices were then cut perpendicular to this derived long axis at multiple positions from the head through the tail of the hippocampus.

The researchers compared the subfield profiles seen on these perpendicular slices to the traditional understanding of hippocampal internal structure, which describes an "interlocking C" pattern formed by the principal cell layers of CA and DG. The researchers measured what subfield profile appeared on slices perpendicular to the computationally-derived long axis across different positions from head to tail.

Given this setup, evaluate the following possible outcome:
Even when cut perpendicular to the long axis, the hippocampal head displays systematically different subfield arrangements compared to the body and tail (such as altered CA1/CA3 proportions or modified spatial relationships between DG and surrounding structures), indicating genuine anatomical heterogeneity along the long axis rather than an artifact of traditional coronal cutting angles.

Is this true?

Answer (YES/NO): NO